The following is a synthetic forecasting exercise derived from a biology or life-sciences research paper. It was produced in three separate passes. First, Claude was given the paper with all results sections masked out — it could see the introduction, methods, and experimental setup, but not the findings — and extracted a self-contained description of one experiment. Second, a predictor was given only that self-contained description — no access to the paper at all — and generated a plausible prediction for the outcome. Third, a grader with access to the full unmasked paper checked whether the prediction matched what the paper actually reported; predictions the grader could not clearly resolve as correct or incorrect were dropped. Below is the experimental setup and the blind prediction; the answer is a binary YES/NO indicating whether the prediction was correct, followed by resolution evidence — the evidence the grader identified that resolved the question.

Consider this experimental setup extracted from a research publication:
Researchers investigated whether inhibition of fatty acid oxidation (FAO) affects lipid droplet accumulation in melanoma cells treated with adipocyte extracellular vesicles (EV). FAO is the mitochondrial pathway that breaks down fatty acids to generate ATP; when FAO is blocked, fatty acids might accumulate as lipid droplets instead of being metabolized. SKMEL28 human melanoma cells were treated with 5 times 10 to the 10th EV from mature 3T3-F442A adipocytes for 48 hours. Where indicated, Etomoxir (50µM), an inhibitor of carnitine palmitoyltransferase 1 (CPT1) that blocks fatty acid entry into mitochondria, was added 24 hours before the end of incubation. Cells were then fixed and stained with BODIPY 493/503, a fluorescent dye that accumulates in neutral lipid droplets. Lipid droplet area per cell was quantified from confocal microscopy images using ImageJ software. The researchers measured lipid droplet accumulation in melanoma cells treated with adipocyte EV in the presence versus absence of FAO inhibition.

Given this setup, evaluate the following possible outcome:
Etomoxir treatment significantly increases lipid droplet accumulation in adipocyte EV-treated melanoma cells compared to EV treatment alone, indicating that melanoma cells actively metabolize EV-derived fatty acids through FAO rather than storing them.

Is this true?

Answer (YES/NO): YES